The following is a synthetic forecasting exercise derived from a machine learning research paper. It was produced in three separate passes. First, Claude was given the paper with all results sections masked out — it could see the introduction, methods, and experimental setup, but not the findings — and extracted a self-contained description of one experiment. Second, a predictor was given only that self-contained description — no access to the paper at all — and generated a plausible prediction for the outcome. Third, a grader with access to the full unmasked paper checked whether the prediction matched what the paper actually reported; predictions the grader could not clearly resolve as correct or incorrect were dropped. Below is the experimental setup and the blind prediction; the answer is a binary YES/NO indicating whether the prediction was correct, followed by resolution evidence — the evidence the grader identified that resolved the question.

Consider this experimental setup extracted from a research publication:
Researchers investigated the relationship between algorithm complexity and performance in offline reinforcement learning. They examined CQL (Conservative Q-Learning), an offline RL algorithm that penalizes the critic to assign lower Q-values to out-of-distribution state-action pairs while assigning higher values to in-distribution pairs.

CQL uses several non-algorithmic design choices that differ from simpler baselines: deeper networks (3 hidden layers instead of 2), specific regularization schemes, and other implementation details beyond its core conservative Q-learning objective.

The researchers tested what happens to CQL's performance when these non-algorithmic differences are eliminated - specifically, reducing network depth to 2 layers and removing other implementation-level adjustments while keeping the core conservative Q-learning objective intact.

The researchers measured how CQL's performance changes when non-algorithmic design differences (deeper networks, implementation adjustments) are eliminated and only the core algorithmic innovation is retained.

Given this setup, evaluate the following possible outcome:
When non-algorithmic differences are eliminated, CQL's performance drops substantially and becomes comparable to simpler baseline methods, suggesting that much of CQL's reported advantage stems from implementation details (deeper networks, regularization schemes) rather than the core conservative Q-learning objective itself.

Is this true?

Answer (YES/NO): YES